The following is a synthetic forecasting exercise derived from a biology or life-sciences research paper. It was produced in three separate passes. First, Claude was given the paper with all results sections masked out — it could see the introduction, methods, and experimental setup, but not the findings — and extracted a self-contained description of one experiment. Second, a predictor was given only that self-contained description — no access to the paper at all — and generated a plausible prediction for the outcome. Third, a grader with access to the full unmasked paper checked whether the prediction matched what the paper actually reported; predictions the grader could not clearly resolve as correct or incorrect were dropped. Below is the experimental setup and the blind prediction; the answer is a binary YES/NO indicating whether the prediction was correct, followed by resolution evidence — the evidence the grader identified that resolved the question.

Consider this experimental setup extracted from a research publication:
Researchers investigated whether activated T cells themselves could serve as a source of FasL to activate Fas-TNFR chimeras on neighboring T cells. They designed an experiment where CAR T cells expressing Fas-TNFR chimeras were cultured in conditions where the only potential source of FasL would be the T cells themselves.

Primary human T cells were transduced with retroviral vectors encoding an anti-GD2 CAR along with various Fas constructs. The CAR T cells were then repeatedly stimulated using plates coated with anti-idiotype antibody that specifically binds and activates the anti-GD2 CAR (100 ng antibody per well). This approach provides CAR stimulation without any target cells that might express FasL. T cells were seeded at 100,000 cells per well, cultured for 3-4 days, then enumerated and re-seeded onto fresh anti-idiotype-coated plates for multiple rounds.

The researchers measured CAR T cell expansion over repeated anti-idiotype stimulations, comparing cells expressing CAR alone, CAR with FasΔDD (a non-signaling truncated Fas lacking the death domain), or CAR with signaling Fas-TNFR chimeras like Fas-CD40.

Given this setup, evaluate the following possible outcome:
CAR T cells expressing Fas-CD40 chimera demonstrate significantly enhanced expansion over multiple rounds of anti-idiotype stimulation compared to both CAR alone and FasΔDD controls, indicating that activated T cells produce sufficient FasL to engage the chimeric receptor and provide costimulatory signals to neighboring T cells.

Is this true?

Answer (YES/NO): NO